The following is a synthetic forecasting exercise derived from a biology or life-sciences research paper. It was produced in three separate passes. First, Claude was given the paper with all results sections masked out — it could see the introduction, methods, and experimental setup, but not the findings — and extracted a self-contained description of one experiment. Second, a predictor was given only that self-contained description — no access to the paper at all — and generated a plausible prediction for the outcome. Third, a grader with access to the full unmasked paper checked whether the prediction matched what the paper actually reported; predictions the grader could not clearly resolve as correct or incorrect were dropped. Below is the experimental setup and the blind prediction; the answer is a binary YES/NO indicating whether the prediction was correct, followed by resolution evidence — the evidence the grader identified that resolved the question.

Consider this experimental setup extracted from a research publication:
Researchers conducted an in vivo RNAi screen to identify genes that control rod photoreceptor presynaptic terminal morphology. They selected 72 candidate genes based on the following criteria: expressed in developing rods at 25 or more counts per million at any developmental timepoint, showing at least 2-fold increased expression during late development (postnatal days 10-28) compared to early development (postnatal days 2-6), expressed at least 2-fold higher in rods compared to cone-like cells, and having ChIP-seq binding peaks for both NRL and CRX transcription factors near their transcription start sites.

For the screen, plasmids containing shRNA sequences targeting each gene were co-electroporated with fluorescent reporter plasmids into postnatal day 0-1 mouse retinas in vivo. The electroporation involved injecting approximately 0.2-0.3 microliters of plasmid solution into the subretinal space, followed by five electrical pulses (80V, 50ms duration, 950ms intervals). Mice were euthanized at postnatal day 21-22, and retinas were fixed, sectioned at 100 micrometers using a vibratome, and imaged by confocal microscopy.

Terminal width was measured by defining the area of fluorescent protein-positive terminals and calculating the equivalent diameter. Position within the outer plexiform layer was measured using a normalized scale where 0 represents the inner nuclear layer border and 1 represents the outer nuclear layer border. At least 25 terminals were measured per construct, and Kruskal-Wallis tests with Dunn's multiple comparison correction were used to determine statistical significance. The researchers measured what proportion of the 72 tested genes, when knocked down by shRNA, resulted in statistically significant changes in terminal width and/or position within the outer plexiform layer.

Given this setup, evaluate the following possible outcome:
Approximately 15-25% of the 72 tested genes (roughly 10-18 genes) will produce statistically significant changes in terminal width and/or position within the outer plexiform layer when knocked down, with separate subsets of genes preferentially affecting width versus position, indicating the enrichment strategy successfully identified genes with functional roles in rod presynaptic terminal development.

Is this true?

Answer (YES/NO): NO